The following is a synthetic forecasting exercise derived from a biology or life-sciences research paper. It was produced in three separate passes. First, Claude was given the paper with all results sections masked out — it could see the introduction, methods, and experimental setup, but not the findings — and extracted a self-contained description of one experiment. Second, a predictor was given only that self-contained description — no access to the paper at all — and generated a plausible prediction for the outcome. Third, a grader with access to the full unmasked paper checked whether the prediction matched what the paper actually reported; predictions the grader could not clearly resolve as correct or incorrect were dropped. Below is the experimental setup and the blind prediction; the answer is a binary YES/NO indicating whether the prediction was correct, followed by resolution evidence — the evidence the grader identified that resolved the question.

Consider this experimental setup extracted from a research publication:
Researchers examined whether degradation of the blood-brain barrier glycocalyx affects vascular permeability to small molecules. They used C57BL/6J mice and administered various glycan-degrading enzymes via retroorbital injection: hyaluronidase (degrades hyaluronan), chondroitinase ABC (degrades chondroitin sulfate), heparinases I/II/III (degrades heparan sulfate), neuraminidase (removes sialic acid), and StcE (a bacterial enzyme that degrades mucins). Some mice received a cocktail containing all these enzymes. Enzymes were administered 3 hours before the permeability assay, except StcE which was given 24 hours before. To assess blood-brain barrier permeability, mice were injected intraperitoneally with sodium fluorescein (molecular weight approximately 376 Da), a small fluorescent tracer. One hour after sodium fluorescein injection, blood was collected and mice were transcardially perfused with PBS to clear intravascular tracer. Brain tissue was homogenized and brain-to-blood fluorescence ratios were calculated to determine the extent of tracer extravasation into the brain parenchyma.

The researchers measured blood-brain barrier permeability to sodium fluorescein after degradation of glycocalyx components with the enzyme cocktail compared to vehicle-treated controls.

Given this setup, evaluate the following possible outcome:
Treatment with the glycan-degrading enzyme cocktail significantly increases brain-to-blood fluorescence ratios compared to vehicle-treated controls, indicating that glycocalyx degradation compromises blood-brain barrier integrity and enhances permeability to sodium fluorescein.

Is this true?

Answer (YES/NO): NO